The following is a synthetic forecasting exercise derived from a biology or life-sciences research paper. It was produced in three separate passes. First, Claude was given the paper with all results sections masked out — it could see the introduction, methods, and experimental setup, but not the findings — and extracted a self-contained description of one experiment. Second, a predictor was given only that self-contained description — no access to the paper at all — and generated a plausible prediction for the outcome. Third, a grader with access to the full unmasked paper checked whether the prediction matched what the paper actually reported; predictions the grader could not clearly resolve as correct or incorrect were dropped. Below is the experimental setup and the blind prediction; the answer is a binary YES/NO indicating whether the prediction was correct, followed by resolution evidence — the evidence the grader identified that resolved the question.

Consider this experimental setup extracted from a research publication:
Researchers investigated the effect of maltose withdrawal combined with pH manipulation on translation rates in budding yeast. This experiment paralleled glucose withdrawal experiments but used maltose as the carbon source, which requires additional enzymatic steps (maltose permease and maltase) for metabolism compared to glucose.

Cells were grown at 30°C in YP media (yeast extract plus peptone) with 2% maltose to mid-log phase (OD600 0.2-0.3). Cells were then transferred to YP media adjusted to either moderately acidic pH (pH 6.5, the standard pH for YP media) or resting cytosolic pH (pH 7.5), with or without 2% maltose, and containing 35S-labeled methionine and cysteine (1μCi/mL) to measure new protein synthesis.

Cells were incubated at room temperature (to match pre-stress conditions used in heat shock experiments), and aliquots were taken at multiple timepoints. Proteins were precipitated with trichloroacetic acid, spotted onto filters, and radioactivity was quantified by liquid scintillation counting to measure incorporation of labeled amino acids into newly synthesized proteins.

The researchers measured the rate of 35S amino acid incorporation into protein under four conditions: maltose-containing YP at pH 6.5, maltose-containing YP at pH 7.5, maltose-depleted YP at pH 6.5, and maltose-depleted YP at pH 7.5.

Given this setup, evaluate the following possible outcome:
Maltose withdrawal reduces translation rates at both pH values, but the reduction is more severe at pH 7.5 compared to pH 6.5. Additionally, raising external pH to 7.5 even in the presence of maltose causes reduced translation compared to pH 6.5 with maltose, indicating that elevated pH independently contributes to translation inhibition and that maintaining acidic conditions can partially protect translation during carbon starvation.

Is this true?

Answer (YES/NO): NO